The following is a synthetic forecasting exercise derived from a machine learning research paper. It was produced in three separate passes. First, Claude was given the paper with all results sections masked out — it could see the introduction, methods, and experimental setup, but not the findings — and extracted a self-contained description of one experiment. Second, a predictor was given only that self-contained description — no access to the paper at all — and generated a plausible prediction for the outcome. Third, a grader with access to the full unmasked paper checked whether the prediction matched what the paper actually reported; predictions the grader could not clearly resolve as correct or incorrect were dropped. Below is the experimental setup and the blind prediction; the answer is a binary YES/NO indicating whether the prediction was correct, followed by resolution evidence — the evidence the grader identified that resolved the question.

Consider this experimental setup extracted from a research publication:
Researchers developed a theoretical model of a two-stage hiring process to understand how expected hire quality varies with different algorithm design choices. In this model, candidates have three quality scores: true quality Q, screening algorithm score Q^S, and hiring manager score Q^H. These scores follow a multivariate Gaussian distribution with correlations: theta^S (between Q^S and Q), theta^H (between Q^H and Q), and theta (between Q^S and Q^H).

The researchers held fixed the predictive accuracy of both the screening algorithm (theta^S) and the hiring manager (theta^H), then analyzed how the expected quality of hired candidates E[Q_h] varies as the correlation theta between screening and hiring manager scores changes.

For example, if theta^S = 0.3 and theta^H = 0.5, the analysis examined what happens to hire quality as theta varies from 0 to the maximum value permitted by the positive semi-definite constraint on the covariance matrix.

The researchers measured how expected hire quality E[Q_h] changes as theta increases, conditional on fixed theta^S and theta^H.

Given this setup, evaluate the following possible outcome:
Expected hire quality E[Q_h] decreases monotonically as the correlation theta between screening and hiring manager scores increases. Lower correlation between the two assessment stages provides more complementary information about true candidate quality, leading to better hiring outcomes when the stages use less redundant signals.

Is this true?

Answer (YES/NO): YES